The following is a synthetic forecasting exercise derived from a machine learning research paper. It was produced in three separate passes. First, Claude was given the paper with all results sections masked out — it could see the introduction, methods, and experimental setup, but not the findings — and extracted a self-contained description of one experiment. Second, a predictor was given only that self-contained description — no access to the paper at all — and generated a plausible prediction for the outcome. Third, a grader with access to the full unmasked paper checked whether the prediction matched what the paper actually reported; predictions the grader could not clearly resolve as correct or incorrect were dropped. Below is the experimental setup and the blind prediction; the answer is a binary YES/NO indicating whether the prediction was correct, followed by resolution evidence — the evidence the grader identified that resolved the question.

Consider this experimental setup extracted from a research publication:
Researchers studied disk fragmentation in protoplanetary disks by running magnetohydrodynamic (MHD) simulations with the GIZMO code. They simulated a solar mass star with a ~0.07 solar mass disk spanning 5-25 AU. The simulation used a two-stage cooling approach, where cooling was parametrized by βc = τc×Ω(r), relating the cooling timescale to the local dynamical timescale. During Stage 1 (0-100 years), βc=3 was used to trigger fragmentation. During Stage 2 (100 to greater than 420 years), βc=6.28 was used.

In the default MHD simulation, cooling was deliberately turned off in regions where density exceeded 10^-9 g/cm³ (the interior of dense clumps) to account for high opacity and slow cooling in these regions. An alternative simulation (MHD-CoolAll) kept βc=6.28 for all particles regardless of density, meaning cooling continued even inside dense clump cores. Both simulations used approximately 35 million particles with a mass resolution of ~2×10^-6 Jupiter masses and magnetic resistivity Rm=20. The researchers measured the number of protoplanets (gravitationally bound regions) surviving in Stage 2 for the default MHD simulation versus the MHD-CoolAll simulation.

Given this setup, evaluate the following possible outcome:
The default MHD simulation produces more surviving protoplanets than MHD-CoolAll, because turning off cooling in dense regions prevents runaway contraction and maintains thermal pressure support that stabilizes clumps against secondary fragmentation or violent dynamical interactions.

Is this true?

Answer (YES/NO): NO